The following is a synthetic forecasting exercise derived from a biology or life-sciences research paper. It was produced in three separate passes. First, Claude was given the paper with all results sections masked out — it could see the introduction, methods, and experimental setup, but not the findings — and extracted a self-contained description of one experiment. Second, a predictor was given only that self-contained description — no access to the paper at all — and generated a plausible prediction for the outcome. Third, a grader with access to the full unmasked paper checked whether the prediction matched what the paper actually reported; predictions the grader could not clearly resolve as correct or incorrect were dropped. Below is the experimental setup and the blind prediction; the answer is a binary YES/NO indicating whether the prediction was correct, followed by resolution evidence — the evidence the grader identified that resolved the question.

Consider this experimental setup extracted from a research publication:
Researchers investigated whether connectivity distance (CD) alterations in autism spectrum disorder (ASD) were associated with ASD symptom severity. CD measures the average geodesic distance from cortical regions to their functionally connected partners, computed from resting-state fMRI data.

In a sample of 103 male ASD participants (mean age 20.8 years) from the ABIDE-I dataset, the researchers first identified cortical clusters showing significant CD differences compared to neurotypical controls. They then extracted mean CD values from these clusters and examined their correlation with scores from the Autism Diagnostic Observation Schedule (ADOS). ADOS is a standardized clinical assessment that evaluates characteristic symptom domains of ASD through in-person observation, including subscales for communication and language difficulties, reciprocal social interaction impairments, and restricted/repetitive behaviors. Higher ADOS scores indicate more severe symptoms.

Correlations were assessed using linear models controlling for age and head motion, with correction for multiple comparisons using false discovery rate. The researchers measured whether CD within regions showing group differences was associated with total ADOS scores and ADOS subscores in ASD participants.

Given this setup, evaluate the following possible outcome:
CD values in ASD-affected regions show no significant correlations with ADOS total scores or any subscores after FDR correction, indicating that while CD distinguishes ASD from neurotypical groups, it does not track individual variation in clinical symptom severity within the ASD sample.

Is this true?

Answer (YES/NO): YES